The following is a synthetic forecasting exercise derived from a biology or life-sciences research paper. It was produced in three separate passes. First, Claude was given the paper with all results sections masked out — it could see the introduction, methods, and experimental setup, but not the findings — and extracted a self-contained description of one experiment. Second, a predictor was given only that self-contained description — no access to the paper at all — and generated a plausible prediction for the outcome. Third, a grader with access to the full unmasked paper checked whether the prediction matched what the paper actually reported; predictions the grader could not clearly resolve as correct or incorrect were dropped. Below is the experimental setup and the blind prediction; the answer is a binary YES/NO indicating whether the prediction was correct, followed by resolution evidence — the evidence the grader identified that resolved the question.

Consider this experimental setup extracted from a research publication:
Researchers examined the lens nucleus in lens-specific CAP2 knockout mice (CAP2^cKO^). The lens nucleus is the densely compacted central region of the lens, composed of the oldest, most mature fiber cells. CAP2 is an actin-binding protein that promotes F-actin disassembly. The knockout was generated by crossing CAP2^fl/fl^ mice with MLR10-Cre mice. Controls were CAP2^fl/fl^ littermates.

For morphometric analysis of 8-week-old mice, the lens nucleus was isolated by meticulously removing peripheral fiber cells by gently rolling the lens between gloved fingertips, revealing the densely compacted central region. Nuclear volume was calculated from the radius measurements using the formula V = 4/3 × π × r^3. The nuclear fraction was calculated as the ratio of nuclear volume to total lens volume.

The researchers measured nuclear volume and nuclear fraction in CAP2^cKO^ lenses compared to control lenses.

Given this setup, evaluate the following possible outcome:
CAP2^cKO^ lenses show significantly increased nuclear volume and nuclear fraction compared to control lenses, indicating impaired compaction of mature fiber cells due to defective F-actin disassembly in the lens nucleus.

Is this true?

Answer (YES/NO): NO